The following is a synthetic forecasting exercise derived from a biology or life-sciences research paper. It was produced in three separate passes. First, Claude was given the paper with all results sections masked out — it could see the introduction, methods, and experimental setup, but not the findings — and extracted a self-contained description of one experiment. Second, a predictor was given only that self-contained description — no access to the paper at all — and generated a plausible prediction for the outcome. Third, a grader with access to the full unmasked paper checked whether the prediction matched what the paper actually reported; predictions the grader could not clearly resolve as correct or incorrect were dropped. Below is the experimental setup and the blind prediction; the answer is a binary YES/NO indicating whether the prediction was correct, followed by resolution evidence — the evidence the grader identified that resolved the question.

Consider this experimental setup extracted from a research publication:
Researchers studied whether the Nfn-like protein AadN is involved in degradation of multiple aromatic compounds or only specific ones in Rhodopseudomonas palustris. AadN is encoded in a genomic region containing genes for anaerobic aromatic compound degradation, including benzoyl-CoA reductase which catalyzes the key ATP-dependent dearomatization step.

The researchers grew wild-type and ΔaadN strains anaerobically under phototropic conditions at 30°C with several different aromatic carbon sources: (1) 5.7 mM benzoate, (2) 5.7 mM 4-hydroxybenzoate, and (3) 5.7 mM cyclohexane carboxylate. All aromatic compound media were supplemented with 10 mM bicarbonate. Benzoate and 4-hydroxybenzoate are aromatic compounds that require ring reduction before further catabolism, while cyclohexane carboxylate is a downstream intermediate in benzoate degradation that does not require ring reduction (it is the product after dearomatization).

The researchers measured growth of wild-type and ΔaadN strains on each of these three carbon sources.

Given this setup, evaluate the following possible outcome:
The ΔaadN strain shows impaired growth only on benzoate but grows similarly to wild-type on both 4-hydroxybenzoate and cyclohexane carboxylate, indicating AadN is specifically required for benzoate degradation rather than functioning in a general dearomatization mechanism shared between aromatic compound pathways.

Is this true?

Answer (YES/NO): NO